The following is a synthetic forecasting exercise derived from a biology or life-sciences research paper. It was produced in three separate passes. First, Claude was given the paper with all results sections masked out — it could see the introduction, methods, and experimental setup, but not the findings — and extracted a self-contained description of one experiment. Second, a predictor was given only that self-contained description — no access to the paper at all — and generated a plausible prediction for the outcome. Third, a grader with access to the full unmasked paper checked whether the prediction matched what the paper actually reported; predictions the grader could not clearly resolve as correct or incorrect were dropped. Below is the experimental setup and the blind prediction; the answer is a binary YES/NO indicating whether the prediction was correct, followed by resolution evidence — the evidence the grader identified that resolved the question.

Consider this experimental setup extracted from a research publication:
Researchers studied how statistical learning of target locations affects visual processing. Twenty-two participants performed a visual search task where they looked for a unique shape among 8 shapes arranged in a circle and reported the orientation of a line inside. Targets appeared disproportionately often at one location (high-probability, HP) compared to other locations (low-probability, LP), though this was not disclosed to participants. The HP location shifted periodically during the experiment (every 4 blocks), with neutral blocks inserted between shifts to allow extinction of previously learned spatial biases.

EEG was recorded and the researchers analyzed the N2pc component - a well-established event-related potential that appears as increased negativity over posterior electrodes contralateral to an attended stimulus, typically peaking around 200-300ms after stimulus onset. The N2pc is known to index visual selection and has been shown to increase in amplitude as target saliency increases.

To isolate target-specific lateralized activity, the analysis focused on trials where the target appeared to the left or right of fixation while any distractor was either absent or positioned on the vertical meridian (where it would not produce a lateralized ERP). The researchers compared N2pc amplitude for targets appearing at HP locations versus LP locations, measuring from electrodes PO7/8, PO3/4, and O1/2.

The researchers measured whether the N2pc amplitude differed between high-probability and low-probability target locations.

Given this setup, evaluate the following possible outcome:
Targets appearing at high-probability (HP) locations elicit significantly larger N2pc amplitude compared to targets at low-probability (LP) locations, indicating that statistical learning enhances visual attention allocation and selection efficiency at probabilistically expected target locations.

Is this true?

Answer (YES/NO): YES